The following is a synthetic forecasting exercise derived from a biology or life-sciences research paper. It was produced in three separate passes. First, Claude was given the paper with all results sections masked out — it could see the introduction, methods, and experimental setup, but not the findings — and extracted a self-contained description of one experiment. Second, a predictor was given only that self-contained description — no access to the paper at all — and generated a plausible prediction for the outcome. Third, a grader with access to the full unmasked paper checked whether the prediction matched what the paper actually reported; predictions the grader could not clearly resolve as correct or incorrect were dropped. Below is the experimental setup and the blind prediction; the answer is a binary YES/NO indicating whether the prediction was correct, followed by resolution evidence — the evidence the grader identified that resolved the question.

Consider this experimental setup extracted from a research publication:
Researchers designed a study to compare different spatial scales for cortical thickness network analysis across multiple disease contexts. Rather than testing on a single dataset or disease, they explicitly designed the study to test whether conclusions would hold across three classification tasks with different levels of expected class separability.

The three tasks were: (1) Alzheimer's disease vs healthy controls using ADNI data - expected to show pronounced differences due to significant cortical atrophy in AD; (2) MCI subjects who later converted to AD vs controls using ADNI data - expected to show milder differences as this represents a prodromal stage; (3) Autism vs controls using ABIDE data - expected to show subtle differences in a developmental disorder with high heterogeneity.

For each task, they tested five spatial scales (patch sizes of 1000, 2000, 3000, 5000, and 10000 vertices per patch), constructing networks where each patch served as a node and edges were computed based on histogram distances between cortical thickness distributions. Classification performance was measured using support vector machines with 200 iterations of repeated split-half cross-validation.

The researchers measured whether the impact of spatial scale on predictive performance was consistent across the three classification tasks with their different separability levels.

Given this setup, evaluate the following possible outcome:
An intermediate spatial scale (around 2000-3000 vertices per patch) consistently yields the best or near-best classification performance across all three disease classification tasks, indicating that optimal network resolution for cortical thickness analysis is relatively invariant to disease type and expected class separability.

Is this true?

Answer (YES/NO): NO